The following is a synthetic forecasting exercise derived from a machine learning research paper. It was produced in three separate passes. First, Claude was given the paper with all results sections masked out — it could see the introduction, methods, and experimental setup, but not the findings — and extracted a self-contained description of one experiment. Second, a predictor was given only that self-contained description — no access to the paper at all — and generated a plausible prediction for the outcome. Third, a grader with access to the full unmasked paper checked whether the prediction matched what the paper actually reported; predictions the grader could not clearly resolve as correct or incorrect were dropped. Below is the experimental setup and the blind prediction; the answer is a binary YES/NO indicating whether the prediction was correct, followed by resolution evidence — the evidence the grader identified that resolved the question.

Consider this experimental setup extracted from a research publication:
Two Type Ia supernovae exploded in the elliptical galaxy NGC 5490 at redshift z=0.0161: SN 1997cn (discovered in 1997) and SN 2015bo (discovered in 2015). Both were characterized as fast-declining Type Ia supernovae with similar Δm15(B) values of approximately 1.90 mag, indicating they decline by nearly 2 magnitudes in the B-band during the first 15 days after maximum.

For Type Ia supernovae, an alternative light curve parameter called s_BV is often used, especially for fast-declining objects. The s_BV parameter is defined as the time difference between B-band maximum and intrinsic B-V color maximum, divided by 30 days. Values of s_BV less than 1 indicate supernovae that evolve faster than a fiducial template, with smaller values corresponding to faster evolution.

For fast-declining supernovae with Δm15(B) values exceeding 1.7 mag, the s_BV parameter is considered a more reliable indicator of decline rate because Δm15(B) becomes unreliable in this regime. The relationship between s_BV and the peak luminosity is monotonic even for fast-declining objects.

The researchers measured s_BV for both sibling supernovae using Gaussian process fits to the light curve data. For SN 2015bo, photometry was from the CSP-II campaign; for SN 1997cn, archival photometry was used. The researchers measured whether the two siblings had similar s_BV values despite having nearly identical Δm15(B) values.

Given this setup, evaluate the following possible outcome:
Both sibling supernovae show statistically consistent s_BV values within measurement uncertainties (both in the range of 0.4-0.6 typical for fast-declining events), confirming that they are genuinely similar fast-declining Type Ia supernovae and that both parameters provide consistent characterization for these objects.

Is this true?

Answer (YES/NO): NO